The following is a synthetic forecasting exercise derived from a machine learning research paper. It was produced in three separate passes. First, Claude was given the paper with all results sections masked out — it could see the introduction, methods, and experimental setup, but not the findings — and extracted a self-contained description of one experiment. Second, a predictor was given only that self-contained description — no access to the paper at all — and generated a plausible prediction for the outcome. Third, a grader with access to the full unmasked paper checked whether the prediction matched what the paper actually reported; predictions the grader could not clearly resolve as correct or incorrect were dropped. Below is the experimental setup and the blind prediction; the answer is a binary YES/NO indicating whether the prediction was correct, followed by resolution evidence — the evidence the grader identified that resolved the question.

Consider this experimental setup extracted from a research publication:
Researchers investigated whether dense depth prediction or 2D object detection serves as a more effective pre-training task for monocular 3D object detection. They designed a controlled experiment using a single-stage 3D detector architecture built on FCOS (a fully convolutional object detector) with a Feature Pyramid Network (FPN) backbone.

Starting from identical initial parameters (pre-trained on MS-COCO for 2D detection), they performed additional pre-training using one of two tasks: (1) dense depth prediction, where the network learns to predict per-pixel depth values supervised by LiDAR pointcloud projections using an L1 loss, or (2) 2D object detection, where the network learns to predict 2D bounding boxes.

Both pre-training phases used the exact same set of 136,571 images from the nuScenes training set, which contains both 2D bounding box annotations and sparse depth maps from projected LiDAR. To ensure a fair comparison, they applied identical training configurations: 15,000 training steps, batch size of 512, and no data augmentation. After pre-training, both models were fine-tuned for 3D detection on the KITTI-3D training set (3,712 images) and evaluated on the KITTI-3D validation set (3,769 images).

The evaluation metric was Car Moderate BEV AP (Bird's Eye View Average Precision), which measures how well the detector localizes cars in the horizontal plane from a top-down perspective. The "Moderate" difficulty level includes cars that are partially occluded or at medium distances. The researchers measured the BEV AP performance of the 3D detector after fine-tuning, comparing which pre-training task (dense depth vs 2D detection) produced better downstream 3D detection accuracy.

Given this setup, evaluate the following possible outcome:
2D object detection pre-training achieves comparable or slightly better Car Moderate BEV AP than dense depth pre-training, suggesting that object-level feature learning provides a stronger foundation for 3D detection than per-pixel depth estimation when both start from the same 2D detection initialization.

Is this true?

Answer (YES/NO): NO